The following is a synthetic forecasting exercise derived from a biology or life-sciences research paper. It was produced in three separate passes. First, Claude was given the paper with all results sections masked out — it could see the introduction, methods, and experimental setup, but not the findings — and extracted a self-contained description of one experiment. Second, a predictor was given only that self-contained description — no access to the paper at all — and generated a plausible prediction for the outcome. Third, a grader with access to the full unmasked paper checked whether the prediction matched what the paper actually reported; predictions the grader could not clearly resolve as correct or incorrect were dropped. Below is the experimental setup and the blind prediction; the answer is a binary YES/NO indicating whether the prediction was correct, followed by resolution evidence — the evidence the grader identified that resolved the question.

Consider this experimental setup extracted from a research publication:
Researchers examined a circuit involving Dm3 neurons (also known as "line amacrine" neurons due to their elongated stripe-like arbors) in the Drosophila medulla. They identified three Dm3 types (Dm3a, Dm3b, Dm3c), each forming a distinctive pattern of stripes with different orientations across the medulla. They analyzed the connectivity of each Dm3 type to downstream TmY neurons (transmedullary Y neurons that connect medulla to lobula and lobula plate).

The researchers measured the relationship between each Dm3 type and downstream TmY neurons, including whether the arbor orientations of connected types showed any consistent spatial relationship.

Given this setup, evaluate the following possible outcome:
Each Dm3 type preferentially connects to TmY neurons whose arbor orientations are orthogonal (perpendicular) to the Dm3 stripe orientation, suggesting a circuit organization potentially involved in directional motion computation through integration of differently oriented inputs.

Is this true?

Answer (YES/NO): YES